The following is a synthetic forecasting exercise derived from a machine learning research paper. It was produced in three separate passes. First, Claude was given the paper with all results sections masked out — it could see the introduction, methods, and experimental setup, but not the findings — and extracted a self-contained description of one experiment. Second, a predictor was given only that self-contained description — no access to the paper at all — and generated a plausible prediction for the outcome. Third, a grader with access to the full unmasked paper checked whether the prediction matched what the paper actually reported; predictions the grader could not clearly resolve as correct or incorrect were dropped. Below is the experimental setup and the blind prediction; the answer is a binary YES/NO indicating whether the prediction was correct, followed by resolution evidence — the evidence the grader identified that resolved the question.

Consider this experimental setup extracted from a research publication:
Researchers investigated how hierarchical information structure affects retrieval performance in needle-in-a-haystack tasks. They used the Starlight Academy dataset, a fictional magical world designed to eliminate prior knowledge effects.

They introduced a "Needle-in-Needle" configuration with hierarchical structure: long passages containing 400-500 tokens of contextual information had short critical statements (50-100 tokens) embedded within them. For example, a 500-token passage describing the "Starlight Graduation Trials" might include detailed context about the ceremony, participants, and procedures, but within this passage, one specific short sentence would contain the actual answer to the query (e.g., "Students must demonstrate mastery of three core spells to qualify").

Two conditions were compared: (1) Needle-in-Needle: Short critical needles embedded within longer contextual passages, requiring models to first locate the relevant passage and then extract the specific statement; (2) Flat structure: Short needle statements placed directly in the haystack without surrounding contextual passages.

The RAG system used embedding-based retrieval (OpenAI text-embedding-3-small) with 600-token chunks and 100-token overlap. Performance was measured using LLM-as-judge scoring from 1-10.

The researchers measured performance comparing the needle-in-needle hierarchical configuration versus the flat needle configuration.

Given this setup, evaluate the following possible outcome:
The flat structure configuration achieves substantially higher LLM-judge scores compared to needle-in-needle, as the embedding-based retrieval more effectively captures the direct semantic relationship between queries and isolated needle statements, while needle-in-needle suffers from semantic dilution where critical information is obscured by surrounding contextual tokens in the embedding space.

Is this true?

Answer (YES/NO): YES